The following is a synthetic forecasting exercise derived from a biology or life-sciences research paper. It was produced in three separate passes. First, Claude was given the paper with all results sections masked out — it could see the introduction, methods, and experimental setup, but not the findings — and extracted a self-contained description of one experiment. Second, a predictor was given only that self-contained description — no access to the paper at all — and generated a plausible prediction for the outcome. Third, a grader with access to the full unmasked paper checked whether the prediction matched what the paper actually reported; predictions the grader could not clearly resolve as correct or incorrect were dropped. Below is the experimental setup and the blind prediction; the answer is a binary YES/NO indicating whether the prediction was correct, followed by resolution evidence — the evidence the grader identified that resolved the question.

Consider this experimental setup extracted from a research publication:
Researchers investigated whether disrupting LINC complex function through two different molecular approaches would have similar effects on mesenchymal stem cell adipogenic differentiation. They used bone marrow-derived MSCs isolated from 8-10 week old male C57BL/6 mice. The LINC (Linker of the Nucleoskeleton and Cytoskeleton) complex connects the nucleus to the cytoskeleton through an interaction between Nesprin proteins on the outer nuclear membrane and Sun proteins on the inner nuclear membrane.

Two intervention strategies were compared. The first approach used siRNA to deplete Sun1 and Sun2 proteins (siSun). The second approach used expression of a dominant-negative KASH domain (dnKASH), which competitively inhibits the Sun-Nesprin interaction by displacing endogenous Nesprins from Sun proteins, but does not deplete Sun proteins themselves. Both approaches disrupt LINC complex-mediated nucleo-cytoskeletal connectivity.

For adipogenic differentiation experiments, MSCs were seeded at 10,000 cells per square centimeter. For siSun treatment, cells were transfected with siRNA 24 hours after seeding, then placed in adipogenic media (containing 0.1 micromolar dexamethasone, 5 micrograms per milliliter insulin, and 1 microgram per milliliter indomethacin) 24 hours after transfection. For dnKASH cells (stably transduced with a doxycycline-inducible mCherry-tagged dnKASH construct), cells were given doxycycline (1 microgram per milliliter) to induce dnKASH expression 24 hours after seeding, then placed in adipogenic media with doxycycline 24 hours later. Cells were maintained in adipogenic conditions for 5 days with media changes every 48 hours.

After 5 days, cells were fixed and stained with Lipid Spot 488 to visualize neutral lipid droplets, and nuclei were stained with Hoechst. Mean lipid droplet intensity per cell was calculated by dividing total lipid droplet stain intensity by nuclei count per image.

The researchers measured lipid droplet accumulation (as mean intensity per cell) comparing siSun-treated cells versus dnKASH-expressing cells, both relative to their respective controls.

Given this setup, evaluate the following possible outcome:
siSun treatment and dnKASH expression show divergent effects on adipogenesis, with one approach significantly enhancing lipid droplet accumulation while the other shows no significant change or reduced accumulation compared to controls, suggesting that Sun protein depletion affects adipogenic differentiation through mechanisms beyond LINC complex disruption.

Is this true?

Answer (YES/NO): YES